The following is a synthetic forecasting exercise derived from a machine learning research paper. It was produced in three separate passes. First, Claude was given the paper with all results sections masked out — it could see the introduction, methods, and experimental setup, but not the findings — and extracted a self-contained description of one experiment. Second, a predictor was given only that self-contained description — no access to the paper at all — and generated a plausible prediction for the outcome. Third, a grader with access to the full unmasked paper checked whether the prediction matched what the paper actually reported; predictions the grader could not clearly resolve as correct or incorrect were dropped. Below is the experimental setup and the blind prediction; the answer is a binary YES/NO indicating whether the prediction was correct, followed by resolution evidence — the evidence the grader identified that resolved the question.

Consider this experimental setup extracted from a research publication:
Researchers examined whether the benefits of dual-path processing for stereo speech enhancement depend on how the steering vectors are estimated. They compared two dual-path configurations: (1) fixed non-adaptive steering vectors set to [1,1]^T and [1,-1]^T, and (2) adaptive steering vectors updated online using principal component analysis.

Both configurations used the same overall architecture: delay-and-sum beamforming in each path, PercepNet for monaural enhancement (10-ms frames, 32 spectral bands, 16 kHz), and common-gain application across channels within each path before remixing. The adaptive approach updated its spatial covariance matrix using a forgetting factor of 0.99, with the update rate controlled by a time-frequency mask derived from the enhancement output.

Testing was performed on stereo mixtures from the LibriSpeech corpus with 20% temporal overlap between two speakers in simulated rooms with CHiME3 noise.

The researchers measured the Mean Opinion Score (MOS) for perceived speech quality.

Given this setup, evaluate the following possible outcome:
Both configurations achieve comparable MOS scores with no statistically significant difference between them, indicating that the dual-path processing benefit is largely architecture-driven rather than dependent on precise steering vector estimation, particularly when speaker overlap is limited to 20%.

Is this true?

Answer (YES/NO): YES